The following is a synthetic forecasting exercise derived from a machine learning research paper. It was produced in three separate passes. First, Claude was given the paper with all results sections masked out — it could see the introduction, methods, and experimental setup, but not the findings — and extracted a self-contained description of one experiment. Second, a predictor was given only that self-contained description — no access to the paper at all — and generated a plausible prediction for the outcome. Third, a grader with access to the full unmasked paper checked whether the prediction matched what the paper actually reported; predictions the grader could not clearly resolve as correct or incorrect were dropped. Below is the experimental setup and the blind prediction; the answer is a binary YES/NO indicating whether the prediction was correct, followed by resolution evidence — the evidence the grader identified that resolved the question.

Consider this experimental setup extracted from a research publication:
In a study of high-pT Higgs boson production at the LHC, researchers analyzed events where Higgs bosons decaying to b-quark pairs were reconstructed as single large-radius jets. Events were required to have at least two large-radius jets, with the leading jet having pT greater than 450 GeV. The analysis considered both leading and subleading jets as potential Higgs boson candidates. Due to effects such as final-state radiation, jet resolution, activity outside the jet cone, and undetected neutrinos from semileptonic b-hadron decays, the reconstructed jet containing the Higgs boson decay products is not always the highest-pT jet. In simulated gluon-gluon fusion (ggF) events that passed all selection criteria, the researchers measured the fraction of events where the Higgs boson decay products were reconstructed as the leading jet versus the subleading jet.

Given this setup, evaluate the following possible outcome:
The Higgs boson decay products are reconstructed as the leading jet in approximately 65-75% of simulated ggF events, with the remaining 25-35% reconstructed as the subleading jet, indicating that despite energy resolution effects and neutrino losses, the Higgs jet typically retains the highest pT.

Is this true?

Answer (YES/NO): NO